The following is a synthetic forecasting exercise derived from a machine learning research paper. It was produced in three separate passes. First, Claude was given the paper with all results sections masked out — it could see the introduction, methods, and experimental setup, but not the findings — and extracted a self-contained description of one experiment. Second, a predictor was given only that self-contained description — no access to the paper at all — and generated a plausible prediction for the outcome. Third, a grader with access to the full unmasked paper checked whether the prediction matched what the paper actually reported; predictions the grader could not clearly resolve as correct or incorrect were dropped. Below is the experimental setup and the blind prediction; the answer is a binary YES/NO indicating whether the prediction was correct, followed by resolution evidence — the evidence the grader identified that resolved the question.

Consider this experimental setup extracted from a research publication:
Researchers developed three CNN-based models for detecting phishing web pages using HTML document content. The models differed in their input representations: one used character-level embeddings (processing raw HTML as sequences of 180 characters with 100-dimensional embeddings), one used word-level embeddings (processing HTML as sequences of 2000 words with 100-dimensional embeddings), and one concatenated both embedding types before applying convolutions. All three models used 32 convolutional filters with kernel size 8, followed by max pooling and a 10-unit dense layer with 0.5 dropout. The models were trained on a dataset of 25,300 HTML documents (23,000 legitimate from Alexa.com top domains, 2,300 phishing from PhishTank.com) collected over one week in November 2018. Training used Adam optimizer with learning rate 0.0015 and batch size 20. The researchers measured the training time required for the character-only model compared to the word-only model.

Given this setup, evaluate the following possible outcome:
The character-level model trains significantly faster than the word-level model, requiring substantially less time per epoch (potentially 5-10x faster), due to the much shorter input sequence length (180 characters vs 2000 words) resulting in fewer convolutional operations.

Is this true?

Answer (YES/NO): NO